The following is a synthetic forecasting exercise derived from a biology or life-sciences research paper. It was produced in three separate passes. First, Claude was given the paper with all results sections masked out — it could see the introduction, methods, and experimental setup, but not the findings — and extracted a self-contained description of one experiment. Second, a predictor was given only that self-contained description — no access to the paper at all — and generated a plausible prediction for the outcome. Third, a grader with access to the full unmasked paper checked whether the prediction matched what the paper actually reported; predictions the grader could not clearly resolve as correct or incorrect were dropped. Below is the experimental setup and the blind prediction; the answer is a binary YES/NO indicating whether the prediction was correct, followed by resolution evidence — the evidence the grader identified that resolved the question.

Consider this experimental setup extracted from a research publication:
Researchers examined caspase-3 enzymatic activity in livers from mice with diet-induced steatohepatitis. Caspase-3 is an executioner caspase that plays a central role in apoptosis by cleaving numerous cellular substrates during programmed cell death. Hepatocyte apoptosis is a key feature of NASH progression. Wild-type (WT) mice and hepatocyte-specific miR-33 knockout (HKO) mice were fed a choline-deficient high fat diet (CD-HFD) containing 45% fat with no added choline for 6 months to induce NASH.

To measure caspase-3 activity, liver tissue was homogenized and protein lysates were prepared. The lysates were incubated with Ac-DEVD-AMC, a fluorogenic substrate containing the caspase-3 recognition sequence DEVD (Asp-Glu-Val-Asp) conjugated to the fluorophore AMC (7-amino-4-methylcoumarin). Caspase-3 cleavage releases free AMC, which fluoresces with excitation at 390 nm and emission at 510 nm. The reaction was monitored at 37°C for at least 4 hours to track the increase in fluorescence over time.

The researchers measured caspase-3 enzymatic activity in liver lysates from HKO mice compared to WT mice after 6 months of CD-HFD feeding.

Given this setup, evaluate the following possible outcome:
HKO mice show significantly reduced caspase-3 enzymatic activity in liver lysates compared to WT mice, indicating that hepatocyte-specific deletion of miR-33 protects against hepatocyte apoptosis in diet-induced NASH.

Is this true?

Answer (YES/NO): YES